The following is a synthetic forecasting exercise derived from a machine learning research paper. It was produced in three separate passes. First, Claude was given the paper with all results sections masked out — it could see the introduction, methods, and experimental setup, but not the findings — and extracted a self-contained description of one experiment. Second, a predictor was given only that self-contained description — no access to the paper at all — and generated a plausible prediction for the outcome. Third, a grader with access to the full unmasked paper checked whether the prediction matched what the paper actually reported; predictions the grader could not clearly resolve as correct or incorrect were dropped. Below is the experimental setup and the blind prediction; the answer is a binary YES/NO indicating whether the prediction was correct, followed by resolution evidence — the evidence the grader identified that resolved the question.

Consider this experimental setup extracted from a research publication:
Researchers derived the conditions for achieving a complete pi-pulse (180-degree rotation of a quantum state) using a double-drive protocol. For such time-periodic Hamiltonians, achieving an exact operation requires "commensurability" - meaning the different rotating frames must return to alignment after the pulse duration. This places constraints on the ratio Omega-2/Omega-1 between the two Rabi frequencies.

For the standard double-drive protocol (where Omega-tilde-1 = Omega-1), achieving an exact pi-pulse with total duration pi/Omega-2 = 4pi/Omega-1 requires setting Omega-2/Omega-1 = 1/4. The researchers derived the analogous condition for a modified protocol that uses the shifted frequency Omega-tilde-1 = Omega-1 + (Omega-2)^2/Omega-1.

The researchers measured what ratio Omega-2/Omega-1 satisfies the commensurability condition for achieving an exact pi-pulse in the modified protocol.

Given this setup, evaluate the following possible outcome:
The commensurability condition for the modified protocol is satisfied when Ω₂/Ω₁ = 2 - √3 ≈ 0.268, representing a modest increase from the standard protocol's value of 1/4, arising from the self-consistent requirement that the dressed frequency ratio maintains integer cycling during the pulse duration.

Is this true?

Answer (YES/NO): NO